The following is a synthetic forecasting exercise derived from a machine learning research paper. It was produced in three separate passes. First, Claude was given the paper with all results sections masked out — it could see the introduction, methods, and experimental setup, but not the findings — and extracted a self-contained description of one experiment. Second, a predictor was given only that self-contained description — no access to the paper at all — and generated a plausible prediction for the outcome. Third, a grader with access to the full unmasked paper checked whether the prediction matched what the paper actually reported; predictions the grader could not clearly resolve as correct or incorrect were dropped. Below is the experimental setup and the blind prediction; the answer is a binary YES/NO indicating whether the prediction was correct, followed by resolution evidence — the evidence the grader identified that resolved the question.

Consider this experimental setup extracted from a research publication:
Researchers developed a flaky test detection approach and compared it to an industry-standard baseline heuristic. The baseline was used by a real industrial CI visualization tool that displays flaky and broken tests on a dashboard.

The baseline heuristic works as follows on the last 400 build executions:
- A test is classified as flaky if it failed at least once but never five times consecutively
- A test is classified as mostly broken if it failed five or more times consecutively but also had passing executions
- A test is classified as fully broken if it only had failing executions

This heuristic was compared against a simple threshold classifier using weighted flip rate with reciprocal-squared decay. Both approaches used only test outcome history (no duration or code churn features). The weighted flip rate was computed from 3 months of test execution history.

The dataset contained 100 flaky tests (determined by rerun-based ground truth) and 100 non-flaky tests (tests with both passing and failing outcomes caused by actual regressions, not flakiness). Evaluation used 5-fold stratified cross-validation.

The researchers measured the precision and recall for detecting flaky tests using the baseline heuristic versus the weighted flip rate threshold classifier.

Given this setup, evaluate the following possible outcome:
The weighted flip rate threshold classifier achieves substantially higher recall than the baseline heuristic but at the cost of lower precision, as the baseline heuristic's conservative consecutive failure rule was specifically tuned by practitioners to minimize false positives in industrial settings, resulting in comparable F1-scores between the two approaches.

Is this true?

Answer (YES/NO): NO